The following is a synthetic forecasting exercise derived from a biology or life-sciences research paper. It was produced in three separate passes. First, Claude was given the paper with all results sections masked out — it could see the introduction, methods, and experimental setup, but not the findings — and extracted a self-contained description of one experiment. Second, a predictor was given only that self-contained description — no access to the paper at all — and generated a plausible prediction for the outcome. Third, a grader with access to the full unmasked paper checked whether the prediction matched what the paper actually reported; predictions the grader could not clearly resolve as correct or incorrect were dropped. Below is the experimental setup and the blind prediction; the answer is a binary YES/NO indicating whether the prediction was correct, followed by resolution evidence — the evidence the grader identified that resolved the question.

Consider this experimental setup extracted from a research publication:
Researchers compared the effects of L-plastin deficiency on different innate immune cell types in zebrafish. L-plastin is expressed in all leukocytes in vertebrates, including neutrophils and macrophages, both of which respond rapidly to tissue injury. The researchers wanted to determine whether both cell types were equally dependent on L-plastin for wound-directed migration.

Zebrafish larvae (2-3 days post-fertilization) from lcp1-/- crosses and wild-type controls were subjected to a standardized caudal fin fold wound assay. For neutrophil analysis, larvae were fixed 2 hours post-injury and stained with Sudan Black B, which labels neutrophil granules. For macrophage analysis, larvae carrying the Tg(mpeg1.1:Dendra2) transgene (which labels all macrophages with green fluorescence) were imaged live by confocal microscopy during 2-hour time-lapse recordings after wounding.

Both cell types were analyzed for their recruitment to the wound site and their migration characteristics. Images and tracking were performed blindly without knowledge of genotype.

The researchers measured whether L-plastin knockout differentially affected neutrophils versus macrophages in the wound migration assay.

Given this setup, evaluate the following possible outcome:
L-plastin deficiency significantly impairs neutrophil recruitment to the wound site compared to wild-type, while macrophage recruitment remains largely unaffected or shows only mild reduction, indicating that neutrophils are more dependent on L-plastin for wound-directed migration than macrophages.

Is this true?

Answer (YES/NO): NO